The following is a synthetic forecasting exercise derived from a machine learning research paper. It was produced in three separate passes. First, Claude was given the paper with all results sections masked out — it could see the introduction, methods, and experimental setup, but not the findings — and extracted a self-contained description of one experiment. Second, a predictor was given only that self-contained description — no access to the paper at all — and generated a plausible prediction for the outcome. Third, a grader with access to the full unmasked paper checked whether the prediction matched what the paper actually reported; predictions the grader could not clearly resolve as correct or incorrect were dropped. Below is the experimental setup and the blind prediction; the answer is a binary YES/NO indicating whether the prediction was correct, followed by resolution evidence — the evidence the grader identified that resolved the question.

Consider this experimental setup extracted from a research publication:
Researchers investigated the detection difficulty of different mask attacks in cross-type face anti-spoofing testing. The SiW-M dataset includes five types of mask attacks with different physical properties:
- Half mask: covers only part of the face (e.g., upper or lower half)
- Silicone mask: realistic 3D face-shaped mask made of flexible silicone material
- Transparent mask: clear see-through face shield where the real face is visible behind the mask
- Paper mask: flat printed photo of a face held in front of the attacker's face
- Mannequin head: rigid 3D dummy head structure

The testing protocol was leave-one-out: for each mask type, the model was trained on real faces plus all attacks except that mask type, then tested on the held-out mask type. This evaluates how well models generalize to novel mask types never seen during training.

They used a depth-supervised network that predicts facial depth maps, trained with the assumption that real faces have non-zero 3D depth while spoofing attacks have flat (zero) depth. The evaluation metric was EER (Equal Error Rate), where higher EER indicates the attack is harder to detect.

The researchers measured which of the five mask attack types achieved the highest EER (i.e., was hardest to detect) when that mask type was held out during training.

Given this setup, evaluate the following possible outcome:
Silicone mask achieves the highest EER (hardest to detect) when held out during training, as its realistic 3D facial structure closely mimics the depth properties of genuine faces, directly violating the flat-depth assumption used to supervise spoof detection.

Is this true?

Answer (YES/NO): NO